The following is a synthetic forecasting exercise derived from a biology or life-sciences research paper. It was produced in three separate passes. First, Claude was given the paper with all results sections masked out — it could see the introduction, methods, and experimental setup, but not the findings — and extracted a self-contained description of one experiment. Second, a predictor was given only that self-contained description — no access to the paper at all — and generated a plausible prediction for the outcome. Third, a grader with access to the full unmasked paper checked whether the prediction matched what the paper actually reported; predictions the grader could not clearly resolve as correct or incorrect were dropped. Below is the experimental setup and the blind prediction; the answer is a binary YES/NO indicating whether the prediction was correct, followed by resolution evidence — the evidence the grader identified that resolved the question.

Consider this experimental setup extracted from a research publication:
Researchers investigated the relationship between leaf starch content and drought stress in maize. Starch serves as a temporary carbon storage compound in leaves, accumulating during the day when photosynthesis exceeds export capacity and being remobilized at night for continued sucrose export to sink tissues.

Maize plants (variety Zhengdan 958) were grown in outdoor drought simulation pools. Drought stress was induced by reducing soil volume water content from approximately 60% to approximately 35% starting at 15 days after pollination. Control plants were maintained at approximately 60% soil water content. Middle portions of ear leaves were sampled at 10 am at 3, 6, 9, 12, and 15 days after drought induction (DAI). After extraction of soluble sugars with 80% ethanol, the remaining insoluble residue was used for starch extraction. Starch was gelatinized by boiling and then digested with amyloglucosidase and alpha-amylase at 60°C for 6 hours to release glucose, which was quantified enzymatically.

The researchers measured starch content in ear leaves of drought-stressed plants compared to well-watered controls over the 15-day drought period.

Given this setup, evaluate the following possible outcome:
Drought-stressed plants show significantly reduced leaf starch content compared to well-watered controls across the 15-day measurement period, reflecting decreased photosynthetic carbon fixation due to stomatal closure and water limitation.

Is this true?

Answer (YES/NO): NO